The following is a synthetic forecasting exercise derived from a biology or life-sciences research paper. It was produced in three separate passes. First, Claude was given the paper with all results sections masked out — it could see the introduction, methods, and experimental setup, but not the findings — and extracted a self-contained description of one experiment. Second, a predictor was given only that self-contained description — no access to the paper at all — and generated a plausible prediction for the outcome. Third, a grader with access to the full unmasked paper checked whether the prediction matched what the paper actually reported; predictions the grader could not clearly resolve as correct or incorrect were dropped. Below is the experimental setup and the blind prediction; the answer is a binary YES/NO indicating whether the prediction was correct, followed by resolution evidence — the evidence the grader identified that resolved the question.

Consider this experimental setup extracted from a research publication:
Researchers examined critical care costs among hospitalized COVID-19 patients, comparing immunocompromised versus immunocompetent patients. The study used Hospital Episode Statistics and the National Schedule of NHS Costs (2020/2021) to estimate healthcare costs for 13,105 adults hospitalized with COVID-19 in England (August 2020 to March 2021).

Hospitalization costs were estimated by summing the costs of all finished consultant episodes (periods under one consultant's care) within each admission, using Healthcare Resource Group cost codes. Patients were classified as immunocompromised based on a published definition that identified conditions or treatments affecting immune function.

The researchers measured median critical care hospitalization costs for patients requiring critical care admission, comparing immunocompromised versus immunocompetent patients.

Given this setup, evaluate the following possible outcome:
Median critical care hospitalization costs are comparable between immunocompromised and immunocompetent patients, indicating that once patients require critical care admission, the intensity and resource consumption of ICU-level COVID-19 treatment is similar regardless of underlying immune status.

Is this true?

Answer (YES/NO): NO